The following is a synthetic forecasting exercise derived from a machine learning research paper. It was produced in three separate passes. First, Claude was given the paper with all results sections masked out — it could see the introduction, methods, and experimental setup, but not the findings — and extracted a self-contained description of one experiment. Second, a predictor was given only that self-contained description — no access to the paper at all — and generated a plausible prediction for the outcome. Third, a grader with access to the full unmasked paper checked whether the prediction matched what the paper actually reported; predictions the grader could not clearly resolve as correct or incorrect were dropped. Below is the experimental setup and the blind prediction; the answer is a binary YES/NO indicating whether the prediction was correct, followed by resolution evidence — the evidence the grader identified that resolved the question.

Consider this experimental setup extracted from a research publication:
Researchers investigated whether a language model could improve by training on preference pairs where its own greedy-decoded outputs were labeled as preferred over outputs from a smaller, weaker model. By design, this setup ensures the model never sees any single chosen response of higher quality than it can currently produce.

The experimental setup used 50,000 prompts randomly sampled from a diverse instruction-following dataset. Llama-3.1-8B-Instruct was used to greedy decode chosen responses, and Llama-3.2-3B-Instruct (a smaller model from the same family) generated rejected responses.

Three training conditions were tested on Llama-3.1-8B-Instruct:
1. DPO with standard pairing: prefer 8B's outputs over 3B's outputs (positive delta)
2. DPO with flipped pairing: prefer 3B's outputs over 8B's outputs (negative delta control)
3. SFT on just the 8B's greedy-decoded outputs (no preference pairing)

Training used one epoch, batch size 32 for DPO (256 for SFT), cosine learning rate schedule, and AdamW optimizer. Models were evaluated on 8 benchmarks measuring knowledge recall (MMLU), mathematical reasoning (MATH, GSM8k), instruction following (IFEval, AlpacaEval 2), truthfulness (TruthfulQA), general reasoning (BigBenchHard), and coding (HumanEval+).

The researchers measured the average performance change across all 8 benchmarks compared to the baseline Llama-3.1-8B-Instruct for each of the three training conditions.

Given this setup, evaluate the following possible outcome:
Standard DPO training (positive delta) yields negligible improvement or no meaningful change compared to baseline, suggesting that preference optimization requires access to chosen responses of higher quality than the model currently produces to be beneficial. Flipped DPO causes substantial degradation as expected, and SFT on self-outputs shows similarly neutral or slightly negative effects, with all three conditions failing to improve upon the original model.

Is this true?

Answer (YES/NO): NO